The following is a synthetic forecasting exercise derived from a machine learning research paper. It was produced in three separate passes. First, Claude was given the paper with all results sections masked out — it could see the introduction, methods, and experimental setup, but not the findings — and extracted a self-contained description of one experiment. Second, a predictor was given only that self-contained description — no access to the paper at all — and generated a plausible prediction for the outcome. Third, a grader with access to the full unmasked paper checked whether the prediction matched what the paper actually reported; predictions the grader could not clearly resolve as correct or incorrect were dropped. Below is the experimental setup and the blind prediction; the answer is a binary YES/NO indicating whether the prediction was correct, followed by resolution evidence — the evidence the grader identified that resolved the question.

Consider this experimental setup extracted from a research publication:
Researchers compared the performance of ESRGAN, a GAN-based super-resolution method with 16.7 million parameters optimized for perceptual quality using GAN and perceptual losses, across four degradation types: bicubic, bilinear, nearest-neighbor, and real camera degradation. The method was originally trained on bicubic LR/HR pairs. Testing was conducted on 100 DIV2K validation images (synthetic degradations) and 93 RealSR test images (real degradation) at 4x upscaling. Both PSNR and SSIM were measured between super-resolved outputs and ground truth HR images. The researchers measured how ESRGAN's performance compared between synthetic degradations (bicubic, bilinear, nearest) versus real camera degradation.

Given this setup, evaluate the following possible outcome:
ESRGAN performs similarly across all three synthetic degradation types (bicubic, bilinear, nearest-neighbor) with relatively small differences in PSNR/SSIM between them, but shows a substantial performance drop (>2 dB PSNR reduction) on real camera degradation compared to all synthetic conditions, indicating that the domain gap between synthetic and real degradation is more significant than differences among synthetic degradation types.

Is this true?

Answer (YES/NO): NO